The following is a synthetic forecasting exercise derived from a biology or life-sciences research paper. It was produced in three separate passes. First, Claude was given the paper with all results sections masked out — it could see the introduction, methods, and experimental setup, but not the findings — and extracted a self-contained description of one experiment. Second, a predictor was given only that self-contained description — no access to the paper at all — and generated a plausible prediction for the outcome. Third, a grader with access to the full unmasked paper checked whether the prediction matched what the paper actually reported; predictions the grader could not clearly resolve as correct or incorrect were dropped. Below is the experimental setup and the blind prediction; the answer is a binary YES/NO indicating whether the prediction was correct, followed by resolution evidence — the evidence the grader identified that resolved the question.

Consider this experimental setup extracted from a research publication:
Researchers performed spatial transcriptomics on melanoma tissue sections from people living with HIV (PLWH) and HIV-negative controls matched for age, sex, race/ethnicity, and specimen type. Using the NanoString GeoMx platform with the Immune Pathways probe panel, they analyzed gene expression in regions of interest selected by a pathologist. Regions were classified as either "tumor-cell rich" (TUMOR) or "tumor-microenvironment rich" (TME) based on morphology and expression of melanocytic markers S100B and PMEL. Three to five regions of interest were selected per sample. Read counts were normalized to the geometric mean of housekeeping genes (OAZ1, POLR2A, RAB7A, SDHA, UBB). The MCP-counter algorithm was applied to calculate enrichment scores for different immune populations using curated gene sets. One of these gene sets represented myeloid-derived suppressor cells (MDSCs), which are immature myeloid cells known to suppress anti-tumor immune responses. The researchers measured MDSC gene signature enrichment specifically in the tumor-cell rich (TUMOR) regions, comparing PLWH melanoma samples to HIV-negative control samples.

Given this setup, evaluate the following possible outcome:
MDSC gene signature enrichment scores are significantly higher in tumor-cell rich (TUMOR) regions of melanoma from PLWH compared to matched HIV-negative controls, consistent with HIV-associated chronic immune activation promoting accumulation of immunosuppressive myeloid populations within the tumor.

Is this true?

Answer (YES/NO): YES